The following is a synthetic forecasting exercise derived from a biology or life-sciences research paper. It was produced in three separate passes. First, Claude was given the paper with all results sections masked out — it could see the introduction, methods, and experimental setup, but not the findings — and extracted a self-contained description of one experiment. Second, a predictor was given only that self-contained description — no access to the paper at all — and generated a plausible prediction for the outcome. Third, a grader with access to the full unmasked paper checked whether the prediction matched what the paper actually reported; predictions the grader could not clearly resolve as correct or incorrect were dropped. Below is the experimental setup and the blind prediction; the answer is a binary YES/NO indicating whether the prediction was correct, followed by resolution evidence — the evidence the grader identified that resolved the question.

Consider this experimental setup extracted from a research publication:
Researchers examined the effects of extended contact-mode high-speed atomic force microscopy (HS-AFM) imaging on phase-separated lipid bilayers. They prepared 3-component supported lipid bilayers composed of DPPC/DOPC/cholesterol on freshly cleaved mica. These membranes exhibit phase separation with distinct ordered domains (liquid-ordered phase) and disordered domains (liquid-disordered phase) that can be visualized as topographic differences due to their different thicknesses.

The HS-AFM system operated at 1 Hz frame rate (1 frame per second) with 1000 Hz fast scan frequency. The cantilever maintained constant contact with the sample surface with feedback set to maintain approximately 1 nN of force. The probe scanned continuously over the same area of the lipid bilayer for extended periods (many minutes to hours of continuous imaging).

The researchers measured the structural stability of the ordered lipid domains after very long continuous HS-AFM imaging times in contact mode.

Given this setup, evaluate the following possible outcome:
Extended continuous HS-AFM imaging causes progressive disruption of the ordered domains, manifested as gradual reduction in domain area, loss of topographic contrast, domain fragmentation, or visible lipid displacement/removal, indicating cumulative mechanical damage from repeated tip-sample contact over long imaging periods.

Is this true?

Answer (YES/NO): YES